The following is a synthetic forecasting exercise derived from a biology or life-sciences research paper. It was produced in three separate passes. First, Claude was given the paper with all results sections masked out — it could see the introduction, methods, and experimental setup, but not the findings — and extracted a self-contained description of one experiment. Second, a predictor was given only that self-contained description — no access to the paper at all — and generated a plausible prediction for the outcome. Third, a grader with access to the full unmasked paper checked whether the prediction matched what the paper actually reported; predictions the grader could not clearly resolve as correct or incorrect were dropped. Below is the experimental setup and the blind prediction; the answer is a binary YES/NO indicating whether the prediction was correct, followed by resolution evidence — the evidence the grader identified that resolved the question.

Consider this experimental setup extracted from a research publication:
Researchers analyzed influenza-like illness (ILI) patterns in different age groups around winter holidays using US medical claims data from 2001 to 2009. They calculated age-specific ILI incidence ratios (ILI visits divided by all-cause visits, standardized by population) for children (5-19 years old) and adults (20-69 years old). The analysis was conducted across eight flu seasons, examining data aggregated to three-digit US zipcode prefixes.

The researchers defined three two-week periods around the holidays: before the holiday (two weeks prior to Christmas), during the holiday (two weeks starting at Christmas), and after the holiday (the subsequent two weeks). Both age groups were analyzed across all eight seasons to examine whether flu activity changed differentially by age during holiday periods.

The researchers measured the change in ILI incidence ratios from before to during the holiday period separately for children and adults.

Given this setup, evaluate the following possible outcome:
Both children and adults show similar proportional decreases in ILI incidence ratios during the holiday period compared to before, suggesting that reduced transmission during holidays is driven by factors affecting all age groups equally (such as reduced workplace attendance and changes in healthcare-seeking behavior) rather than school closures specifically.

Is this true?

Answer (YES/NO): NO